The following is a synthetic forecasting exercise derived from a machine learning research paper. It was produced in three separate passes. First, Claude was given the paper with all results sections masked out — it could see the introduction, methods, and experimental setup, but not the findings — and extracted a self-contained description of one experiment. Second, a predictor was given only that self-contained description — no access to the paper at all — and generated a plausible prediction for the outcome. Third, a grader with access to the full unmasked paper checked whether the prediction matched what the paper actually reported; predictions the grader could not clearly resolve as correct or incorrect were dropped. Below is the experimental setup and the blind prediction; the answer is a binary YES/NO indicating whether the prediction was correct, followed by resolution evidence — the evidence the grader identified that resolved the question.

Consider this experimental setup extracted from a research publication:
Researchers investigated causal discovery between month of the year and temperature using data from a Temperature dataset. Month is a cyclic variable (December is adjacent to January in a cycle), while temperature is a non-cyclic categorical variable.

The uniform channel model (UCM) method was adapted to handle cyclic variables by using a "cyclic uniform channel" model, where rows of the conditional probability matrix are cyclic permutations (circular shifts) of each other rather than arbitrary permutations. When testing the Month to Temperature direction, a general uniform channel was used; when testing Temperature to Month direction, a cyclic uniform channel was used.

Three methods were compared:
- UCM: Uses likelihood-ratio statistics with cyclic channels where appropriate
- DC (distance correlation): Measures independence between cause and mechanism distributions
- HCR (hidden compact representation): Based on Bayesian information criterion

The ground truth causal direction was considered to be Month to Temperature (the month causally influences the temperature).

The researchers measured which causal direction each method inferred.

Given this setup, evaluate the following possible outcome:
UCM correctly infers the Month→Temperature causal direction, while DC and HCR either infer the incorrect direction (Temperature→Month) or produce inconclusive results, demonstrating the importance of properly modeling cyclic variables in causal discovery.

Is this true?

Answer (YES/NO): NO